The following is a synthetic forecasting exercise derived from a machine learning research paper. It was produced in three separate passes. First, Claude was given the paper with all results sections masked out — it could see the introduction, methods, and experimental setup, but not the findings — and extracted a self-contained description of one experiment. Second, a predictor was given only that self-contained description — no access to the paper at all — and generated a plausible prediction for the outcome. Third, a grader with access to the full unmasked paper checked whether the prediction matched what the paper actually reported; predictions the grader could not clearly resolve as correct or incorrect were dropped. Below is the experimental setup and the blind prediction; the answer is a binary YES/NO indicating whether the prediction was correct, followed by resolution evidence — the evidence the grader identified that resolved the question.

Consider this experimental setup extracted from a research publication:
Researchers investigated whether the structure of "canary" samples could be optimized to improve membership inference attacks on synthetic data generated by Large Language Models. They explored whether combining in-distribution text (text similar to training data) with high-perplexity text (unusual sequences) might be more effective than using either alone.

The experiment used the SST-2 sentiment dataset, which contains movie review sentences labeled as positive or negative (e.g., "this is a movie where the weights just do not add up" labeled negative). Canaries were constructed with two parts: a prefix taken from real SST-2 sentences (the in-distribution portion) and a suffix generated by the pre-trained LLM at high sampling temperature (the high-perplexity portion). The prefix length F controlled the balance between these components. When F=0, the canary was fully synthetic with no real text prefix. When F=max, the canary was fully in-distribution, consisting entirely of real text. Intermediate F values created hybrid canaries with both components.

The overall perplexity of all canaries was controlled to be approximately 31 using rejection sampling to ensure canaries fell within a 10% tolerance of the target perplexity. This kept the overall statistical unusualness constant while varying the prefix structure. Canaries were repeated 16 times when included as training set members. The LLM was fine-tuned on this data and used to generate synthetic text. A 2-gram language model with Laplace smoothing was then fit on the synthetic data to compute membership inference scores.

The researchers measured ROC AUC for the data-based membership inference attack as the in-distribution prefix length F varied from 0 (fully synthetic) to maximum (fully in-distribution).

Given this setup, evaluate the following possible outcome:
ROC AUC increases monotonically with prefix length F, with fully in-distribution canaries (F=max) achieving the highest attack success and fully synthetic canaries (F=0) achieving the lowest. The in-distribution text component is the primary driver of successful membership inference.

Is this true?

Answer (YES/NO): NO